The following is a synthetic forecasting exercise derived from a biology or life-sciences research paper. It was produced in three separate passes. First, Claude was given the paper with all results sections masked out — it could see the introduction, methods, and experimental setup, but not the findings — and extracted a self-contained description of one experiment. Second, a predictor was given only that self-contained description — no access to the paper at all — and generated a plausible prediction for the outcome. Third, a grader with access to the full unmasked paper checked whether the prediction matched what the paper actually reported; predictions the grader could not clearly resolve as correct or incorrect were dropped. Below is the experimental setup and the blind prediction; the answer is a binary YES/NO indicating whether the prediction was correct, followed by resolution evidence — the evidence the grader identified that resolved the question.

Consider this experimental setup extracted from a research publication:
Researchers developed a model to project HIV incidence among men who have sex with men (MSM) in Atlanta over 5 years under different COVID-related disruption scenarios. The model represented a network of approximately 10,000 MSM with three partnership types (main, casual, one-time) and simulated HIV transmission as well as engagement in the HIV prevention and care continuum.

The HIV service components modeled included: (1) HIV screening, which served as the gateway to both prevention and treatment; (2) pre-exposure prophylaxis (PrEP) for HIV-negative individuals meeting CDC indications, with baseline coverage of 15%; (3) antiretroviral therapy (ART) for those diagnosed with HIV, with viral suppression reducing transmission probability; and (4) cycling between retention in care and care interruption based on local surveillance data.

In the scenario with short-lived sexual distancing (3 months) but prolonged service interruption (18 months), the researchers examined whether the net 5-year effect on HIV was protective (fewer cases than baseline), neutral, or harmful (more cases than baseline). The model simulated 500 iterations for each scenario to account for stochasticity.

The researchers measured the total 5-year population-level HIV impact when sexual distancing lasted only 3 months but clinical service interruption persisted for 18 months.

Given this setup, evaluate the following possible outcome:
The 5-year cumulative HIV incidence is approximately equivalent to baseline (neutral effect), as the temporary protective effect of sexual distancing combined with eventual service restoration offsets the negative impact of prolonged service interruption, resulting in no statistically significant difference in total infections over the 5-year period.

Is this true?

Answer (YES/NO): NO